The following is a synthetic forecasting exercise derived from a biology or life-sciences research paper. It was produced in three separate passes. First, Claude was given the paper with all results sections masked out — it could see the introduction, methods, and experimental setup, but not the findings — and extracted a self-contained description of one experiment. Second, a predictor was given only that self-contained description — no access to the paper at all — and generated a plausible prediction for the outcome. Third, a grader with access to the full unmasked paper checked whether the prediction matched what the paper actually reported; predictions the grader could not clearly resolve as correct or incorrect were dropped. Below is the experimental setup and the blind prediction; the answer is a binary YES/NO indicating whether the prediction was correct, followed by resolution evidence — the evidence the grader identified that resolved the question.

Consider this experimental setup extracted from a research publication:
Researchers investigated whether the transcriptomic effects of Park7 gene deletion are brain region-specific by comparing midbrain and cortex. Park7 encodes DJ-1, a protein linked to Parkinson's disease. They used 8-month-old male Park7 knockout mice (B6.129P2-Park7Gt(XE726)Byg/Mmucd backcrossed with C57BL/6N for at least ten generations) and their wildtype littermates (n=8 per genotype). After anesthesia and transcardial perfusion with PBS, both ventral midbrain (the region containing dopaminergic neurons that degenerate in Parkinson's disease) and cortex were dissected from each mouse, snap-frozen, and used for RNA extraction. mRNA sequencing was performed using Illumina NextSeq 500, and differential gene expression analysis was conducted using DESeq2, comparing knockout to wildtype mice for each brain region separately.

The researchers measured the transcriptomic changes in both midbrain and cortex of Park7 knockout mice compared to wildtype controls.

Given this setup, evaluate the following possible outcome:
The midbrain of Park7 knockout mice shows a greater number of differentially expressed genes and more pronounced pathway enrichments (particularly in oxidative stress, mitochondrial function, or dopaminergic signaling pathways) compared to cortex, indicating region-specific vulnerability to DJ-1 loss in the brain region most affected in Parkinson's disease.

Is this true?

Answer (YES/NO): YES